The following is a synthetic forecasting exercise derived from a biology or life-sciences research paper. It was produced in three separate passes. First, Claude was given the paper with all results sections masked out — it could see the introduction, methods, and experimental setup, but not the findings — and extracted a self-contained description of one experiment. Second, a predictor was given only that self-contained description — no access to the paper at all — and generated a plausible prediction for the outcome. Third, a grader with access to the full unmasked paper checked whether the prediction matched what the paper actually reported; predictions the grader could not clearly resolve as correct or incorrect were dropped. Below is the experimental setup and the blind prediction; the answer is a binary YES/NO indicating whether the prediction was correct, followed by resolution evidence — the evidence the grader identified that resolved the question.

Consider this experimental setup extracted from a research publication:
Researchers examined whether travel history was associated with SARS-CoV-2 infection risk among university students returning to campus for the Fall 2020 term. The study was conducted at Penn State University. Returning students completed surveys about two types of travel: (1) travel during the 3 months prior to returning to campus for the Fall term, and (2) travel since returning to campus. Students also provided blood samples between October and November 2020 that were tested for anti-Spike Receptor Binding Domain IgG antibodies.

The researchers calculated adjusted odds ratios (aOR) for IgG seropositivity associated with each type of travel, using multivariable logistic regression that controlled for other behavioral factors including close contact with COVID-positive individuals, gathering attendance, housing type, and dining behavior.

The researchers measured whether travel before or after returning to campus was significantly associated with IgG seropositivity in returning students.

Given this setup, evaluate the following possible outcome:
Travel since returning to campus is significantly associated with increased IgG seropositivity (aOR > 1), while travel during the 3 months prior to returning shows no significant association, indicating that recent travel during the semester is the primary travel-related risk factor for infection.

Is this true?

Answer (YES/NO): NO